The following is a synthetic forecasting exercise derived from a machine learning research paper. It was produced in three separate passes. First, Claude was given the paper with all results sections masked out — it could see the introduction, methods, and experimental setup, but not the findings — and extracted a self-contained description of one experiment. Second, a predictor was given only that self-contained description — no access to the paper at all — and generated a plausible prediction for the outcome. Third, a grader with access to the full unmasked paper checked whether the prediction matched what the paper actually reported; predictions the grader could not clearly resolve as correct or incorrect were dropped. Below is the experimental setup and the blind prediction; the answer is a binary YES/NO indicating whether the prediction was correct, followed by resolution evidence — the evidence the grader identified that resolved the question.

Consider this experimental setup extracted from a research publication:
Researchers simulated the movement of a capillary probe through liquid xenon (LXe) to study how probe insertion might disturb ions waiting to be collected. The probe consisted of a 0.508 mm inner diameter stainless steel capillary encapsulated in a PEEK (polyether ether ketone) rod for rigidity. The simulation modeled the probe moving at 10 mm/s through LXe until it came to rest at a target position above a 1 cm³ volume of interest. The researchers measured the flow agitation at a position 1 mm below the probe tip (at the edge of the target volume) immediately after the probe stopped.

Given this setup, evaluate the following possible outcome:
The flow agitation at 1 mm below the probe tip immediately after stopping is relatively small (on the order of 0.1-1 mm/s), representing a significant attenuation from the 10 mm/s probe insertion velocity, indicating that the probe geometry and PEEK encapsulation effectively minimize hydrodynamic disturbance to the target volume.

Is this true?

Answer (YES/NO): NO